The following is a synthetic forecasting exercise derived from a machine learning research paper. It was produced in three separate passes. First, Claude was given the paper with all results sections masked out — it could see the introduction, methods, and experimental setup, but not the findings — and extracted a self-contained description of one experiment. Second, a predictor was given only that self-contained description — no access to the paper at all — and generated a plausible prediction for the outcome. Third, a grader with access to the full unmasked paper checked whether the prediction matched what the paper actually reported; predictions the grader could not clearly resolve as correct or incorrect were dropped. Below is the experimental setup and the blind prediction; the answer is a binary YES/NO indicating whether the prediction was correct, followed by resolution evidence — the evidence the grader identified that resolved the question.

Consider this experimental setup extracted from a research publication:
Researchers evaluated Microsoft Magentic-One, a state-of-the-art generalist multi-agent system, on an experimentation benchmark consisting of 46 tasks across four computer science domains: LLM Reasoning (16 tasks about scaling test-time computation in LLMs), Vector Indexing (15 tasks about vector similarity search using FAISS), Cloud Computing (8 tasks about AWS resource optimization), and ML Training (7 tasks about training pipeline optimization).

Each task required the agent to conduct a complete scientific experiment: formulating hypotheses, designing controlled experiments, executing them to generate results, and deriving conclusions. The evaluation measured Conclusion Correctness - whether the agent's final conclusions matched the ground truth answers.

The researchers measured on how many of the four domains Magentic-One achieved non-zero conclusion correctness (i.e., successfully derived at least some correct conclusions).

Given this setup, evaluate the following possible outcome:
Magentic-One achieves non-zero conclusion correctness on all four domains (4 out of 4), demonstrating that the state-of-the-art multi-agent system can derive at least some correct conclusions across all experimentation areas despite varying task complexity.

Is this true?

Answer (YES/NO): NO